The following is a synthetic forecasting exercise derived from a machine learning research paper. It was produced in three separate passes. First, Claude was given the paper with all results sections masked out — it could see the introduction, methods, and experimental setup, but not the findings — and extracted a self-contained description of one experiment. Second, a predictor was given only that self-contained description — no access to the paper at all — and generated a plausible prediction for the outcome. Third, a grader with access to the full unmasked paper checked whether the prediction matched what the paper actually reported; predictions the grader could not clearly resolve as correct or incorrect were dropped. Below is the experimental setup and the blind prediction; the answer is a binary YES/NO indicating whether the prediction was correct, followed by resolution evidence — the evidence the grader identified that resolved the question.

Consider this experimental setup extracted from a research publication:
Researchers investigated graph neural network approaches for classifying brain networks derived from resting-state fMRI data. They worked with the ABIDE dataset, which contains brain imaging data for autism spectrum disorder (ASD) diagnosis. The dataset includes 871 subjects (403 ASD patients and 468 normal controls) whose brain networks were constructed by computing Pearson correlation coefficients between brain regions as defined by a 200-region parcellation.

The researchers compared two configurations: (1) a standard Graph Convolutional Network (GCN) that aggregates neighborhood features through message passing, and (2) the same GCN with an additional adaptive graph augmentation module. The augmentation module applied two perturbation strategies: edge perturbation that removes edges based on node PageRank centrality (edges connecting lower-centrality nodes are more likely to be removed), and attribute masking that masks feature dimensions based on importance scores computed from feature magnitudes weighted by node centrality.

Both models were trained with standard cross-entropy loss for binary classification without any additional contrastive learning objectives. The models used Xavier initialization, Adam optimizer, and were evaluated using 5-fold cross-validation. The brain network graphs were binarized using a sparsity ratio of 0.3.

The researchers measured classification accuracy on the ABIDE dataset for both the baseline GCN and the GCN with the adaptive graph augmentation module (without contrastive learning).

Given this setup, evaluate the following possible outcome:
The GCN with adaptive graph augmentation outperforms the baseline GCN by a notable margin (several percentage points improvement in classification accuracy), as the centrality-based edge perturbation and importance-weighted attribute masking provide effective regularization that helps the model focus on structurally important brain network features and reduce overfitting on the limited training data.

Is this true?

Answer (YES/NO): NO